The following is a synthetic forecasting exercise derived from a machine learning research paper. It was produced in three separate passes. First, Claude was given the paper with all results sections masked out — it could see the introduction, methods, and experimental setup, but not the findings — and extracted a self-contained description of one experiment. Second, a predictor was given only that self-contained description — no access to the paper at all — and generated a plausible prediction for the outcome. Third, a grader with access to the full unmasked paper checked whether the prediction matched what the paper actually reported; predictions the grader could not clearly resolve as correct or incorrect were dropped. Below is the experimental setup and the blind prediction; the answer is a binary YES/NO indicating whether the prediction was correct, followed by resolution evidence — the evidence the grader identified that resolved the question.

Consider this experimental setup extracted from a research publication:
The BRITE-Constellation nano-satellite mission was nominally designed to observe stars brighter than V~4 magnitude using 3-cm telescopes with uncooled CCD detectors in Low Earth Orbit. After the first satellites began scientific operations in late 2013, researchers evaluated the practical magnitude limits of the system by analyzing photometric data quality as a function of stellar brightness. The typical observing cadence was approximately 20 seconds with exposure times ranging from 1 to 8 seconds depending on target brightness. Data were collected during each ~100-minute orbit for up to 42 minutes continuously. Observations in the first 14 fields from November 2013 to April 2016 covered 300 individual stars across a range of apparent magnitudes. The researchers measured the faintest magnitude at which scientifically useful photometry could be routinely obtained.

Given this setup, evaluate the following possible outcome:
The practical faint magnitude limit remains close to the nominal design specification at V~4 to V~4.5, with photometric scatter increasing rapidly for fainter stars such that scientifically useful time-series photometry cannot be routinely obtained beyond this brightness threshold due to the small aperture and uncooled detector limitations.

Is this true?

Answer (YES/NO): NO